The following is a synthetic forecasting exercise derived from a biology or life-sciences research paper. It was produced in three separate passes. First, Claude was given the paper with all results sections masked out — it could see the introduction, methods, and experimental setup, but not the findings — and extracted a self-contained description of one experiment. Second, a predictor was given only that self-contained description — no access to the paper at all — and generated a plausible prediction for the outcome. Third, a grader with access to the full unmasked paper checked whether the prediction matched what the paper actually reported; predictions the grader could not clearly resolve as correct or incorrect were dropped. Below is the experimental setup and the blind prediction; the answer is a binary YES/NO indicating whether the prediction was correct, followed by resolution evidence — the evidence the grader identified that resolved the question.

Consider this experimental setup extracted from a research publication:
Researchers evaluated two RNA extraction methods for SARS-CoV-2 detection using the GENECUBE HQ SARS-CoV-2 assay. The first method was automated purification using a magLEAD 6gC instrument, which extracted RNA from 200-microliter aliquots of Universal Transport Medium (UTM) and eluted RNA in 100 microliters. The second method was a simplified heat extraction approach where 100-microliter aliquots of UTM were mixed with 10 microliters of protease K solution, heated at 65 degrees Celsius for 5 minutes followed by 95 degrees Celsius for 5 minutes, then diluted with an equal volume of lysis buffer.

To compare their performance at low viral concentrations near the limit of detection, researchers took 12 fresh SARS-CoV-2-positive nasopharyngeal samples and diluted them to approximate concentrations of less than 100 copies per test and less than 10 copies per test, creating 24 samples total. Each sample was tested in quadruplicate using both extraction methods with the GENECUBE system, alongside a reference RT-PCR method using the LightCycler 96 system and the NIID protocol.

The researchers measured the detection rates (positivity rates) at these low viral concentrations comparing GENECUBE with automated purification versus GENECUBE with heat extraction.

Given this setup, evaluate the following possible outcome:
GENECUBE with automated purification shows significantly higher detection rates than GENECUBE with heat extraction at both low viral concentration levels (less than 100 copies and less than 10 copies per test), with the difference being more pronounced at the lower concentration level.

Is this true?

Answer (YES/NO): NO